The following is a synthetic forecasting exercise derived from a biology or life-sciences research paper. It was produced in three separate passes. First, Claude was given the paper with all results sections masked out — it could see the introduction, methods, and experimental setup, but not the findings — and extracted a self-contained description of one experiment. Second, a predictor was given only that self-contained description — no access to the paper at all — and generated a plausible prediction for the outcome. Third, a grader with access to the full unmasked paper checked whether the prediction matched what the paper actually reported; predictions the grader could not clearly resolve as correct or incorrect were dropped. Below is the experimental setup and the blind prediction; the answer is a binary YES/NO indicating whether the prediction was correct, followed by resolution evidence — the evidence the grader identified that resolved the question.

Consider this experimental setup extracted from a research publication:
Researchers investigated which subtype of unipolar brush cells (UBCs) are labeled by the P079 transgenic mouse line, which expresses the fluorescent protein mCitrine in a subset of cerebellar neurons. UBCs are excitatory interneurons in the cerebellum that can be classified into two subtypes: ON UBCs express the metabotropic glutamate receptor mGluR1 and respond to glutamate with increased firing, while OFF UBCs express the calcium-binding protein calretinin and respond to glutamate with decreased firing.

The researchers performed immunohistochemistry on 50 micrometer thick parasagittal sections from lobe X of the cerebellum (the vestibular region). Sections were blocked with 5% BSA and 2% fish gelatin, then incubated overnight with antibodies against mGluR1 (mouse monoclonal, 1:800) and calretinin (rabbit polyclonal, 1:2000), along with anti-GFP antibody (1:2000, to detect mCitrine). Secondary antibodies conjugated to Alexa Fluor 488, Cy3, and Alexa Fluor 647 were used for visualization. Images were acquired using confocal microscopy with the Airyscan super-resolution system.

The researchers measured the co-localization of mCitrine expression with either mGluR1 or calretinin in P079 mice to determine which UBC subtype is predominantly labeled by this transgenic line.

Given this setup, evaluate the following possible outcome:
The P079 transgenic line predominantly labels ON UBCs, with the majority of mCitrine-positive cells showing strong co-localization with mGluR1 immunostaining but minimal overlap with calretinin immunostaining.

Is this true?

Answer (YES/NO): NO